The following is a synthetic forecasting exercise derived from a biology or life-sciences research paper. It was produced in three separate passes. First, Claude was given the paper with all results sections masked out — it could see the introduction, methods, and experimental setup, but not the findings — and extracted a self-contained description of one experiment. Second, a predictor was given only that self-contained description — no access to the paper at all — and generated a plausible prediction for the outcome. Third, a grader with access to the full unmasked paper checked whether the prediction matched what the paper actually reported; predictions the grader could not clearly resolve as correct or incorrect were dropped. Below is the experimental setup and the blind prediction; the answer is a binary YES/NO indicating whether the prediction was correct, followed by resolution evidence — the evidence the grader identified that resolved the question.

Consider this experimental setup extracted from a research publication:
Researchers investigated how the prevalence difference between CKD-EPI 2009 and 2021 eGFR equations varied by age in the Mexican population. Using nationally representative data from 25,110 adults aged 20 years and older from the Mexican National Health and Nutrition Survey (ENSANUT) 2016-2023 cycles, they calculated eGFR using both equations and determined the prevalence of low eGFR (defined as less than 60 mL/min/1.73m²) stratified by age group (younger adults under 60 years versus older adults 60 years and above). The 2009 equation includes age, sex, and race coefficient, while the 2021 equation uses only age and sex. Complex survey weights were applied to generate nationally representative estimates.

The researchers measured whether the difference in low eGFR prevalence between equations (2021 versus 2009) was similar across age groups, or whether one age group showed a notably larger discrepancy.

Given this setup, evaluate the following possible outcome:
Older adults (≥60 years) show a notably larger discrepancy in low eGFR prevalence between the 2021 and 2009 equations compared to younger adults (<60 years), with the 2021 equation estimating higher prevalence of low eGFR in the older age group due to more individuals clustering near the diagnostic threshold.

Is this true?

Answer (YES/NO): NO